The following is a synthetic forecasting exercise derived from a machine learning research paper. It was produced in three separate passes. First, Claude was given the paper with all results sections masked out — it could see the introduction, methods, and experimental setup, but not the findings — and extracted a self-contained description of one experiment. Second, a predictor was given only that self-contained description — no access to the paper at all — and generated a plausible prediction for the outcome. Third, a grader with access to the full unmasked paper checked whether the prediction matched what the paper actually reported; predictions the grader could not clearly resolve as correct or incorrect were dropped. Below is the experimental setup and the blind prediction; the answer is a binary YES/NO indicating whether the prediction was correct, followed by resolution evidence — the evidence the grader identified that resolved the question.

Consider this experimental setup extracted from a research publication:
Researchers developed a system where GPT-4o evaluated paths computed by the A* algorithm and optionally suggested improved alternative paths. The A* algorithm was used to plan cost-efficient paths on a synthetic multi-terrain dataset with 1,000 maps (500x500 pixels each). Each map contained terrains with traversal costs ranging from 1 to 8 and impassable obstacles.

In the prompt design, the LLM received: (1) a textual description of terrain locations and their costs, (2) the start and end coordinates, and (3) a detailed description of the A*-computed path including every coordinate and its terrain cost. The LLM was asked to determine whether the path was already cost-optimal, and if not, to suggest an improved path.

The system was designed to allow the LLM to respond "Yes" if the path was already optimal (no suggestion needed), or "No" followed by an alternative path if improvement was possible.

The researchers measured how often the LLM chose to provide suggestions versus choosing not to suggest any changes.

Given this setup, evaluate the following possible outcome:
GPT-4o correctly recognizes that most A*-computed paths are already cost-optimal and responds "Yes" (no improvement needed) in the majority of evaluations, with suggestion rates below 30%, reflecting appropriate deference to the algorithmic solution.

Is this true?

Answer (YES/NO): NO